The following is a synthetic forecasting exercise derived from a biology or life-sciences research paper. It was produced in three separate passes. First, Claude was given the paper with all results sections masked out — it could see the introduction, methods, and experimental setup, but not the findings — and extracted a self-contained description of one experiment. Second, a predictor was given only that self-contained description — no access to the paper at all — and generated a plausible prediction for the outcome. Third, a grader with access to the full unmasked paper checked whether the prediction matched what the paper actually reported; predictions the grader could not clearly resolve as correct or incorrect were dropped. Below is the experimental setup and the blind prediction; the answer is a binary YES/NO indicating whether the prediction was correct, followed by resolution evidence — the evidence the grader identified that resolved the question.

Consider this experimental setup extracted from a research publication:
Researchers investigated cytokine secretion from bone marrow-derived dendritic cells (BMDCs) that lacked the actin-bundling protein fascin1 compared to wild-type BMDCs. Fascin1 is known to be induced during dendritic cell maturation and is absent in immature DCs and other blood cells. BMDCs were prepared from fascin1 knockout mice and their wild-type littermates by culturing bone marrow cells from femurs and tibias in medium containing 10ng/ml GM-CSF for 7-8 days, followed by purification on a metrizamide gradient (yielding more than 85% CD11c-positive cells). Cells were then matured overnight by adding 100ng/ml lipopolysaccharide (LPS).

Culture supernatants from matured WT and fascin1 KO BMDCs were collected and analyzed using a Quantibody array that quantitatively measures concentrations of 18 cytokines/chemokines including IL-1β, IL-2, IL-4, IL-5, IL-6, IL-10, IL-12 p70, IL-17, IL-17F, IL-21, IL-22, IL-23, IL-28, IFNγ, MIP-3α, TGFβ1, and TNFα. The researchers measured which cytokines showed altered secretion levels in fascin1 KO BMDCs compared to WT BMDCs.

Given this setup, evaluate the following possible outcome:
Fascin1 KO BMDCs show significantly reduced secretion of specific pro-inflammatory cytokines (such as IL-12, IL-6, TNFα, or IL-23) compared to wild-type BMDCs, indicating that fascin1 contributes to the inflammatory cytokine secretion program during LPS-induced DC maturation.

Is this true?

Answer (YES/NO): NO